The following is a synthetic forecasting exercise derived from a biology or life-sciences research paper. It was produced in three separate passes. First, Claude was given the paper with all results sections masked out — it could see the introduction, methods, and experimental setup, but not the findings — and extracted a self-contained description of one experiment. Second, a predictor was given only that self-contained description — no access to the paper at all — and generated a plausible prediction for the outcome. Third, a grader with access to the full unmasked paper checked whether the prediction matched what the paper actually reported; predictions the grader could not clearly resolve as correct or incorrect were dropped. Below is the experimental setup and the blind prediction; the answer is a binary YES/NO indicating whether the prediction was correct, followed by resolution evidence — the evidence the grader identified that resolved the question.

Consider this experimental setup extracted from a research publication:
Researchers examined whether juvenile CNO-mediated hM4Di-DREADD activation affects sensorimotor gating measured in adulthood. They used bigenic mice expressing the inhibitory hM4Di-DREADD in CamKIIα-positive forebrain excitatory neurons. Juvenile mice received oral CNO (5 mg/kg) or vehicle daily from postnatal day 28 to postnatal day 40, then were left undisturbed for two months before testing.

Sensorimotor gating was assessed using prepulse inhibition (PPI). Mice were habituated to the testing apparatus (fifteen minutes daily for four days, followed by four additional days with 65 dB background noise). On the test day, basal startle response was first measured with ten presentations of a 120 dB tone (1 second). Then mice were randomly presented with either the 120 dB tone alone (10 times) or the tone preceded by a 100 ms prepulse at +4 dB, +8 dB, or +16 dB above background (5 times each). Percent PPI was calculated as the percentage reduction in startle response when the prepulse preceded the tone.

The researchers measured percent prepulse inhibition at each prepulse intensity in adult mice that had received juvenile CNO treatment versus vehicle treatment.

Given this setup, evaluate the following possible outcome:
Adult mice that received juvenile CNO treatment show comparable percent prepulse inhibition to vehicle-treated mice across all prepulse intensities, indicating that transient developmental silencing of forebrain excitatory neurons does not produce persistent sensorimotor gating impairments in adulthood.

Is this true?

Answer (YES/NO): YES